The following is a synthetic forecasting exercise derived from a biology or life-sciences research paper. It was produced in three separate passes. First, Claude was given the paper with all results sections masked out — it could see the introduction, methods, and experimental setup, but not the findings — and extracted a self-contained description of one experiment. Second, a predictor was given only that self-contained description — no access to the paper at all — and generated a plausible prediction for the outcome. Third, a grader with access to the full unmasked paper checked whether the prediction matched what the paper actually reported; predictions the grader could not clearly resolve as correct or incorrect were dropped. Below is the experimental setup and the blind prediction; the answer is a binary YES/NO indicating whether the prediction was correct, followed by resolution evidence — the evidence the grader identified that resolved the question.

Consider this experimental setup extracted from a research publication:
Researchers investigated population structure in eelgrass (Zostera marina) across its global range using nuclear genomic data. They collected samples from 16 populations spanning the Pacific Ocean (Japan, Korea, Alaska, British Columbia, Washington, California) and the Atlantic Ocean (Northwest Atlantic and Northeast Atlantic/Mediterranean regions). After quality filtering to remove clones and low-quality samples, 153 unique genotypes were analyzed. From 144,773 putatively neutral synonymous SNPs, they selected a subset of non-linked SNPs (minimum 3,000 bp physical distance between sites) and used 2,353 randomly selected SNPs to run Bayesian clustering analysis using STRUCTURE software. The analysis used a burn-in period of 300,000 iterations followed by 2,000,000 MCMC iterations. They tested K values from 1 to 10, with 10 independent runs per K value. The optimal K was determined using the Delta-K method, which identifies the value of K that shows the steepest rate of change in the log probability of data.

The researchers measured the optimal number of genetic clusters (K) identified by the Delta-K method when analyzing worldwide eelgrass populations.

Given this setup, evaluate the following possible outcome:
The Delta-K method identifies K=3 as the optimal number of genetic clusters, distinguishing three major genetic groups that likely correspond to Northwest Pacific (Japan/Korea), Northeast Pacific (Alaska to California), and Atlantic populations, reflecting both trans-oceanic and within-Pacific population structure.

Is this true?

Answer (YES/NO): NO